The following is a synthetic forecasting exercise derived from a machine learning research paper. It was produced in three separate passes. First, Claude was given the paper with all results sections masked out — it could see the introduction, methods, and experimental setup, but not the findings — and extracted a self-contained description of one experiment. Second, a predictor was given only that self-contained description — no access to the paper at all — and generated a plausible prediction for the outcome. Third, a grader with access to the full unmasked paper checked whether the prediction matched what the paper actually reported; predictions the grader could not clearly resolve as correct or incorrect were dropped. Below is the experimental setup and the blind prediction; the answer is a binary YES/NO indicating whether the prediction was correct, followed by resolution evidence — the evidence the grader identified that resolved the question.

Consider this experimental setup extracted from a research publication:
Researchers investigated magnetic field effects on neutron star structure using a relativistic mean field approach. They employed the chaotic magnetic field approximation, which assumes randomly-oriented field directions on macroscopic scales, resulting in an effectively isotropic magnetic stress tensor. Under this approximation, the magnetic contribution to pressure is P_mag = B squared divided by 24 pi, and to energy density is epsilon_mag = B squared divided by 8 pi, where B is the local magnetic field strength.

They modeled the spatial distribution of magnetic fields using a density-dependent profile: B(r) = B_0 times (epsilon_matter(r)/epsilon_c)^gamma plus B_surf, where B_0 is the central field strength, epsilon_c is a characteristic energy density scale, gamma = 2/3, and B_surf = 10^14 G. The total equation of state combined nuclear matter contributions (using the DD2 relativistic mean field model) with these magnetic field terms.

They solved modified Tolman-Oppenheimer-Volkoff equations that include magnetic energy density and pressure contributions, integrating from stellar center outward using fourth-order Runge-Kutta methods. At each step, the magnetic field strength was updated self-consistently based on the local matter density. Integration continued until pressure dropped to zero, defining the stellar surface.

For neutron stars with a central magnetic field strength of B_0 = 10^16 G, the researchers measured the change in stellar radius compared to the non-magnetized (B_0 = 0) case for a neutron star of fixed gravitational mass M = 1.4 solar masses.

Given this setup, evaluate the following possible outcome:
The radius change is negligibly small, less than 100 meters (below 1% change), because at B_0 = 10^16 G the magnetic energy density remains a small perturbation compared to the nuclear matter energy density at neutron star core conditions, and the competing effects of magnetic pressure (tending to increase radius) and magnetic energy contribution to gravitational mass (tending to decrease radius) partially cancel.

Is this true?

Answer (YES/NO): NO